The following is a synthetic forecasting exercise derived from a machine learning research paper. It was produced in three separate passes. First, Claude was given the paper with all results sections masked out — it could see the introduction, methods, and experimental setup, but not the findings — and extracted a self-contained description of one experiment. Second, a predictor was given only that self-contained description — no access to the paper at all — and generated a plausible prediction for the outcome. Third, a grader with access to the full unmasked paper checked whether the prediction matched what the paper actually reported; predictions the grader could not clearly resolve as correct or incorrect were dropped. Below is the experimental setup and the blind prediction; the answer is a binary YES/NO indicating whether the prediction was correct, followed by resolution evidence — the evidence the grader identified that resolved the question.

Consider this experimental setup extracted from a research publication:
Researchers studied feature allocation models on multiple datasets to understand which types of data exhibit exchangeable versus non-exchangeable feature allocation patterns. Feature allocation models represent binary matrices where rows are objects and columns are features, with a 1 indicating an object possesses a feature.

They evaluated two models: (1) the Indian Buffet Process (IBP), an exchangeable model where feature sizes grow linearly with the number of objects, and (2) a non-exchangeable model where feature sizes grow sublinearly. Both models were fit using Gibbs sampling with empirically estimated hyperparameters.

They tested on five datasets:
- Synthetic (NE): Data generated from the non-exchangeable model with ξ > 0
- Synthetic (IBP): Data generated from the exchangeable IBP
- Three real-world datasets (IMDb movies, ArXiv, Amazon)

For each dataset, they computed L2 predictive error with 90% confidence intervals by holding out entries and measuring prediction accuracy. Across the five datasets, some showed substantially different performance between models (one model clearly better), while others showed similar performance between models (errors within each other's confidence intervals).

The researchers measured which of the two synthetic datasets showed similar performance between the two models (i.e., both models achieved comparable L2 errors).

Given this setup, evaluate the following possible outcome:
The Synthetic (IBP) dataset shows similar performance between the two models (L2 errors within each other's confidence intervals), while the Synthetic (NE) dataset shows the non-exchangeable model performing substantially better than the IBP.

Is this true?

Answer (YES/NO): NO